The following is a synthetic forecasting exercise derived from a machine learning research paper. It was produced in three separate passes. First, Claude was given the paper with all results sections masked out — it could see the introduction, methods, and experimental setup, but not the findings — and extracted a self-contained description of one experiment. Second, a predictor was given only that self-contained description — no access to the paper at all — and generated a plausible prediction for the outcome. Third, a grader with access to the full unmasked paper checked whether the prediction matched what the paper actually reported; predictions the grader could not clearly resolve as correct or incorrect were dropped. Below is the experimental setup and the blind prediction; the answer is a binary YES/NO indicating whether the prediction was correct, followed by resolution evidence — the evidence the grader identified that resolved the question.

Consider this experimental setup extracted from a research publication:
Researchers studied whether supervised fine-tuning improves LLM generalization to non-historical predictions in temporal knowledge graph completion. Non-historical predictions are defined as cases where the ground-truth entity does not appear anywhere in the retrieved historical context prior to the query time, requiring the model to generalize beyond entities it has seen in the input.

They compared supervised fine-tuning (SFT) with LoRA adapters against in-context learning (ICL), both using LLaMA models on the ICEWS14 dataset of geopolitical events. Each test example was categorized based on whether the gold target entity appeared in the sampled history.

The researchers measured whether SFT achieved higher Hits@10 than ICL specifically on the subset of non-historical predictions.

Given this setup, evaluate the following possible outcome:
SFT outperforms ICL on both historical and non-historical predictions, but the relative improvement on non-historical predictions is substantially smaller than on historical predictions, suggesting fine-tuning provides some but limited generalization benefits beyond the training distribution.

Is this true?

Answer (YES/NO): NO